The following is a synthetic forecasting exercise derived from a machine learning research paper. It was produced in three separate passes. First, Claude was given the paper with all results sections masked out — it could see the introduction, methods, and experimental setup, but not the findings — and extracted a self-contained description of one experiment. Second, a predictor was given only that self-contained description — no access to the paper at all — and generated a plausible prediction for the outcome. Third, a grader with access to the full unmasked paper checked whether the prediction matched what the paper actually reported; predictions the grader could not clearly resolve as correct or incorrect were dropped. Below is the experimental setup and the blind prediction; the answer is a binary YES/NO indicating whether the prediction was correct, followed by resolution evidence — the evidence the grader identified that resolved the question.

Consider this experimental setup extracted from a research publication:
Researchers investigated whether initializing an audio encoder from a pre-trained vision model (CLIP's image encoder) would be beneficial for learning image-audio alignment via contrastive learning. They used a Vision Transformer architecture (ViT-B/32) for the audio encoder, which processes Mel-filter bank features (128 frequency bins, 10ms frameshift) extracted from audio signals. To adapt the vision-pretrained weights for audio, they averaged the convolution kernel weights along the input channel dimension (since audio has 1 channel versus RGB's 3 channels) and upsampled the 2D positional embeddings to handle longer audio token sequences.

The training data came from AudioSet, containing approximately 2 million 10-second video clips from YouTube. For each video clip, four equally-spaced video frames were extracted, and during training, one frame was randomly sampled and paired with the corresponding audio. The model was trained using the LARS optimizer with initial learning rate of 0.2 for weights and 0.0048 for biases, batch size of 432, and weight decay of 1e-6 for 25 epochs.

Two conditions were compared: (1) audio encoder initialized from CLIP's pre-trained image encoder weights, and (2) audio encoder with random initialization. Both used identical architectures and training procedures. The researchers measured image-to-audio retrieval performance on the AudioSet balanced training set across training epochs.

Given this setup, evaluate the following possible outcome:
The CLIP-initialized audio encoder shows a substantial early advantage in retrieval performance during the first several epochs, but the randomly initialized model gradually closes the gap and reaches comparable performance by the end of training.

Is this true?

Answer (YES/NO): NO